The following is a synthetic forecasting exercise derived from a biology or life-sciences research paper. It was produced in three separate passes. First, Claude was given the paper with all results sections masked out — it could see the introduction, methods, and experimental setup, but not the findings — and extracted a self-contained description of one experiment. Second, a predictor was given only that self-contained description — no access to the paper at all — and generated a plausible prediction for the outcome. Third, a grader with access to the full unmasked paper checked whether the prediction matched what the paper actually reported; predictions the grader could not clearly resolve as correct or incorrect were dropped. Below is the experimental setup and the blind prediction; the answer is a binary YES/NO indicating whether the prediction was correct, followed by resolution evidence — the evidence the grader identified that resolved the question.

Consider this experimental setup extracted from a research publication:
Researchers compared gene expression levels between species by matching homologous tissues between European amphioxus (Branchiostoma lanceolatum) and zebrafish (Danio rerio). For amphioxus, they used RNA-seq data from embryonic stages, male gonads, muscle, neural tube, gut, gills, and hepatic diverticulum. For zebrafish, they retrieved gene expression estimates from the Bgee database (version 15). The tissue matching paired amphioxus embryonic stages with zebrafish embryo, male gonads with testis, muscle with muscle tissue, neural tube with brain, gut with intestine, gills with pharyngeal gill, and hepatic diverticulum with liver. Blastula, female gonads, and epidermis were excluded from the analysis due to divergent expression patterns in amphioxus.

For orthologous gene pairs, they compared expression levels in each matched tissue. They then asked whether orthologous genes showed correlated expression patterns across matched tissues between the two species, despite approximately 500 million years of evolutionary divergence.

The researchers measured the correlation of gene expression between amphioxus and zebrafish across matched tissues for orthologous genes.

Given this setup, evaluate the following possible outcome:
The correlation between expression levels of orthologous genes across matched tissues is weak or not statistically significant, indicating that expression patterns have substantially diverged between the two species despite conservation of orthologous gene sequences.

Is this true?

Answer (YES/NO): NO